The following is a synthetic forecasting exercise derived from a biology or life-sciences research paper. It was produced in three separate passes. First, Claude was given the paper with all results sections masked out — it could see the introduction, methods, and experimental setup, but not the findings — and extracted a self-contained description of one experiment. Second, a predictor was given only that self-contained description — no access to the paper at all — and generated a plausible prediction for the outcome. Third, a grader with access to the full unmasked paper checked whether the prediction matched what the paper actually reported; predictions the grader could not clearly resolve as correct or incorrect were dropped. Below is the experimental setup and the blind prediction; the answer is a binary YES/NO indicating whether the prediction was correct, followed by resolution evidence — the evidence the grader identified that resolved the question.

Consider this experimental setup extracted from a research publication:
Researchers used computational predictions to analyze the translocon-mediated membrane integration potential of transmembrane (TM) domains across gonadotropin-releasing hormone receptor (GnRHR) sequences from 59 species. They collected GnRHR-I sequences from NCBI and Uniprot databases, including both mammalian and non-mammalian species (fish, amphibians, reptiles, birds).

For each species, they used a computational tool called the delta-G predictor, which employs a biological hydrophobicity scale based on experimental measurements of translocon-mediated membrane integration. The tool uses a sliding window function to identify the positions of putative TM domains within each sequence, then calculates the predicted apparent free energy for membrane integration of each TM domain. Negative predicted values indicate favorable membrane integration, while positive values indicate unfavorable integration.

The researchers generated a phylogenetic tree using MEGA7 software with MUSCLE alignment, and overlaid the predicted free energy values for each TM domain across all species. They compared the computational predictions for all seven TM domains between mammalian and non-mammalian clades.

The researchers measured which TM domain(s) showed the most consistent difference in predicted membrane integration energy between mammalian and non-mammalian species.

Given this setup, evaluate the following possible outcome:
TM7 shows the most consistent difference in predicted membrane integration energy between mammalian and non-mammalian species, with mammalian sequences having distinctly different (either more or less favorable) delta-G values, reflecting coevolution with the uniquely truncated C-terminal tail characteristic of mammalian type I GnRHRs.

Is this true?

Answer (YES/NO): NO